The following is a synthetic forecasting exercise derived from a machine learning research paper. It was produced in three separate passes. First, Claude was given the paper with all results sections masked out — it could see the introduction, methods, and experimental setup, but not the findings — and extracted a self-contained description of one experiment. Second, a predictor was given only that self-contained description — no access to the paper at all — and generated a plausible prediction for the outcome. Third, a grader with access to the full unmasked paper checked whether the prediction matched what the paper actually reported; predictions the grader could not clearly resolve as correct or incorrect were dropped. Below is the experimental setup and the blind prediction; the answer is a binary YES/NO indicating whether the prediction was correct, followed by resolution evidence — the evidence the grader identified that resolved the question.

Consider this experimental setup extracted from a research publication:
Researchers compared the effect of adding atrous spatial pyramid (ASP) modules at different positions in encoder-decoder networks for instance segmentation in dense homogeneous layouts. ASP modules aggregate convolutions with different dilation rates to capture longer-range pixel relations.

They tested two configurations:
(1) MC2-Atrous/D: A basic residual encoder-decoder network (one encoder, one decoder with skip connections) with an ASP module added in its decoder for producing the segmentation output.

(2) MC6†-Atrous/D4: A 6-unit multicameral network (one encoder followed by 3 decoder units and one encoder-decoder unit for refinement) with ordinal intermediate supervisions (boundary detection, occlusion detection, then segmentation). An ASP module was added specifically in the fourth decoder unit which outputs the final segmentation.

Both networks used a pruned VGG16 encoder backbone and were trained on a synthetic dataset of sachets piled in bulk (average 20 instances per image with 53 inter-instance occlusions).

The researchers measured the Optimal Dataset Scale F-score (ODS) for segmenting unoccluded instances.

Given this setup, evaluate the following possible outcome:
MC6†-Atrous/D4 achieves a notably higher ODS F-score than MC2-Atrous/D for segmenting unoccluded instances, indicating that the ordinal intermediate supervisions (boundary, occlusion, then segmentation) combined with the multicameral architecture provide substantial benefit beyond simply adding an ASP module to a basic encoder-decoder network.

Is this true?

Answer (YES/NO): YES